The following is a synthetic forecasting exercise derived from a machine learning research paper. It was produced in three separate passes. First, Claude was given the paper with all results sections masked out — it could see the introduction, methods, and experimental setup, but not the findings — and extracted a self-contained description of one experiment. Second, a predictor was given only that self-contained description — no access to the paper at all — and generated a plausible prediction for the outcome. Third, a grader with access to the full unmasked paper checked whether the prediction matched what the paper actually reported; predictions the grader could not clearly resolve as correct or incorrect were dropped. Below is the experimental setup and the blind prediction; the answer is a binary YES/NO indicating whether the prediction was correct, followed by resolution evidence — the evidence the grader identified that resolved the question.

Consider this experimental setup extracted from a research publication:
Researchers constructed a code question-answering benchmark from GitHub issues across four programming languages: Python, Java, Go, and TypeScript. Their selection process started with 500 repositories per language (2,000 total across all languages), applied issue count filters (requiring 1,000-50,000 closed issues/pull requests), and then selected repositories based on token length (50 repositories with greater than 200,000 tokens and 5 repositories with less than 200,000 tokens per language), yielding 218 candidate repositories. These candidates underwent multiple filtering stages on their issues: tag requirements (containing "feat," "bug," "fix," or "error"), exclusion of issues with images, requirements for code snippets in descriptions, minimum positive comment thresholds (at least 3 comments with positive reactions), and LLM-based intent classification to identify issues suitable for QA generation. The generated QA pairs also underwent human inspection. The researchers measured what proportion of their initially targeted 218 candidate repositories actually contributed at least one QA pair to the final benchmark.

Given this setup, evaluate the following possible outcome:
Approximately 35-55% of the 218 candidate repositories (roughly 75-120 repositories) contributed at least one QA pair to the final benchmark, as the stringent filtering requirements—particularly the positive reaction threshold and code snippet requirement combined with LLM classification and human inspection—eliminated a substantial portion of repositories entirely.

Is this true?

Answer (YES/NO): NO